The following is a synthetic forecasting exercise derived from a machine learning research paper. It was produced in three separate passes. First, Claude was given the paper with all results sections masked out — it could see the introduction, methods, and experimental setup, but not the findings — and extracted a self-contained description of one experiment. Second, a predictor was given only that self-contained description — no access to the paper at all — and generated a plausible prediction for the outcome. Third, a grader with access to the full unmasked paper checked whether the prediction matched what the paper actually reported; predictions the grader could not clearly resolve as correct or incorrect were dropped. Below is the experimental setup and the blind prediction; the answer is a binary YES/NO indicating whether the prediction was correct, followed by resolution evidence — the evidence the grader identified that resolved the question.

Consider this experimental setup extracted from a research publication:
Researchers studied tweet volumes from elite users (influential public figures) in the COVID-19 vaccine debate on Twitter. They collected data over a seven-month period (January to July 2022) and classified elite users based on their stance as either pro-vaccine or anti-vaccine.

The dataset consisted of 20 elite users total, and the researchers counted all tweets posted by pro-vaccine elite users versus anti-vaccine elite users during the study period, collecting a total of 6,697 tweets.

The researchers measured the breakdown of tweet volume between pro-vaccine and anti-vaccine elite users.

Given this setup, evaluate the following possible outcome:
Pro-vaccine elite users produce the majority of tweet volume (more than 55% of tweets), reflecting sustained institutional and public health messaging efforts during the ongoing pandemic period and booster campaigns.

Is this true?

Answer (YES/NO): NO